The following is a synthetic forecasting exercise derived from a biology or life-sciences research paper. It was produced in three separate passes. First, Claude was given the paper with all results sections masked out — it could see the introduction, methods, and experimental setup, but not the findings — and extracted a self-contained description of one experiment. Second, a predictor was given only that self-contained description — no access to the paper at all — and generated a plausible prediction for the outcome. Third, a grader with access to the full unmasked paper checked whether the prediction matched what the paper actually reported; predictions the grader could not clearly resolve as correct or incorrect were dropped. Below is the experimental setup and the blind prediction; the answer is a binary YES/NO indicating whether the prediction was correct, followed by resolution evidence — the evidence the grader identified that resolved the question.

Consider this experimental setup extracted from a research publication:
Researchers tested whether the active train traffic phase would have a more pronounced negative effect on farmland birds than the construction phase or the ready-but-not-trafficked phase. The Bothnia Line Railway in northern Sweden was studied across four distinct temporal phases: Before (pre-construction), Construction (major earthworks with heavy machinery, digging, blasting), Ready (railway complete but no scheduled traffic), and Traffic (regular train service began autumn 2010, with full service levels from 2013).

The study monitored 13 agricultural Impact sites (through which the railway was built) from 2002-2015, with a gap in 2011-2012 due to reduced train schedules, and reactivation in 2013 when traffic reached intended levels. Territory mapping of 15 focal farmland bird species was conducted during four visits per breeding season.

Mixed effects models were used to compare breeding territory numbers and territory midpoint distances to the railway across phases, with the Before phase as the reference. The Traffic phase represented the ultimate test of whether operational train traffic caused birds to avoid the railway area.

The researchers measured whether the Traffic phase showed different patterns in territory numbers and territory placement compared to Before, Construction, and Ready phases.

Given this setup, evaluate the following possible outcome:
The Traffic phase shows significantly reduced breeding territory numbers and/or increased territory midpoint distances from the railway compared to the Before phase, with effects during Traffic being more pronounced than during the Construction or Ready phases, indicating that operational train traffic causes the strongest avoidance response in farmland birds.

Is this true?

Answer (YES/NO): NO